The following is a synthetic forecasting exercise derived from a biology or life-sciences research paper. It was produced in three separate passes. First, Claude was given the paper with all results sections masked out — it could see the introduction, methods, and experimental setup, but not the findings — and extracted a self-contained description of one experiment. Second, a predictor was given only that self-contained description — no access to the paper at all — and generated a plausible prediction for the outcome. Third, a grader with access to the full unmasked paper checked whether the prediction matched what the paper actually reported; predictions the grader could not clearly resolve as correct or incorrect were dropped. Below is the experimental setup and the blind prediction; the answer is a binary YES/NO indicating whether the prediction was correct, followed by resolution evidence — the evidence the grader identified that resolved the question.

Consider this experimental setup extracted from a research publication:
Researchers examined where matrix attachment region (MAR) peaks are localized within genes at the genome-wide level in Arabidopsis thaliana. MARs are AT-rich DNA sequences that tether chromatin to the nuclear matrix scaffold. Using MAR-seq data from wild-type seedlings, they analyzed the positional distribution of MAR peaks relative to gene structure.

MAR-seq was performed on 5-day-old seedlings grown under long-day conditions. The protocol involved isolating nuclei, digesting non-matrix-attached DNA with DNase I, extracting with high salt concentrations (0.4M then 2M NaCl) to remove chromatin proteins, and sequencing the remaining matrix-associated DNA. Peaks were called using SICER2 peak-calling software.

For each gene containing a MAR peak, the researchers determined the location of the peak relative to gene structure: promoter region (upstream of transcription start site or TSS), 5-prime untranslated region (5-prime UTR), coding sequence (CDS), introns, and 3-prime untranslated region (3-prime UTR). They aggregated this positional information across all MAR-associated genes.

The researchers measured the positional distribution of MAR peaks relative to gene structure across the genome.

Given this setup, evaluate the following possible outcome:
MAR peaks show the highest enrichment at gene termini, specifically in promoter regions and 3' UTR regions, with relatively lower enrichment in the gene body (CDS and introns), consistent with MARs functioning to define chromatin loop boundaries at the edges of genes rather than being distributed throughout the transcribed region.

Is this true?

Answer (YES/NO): NO